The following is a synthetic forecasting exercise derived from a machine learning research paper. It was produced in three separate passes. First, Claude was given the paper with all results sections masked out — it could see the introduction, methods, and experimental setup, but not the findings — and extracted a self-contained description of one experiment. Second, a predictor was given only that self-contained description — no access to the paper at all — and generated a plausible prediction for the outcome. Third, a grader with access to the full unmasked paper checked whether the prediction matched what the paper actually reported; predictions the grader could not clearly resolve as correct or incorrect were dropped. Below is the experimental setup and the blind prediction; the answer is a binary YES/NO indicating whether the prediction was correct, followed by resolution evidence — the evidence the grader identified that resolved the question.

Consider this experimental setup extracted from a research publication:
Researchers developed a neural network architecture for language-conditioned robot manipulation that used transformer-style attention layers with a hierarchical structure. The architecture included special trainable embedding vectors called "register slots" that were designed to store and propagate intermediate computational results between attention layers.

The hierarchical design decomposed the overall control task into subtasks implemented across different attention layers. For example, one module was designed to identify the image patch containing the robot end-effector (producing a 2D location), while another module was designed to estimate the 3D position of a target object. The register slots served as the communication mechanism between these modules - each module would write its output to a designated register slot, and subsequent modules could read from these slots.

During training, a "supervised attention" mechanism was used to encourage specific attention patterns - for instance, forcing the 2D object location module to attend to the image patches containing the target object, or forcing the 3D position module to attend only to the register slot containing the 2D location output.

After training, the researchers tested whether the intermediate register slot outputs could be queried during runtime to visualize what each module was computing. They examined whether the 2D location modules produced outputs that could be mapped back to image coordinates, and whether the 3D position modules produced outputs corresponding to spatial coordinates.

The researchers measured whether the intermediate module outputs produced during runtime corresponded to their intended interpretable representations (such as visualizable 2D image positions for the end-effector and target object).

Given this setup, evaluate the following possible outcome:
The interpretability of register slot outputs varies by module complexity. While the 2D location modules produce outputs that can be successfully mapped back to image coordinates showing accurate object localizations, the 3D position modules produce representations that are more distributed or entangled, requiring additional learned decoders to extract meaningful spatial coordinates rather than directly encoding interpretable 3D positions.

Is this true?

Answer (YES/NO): NO